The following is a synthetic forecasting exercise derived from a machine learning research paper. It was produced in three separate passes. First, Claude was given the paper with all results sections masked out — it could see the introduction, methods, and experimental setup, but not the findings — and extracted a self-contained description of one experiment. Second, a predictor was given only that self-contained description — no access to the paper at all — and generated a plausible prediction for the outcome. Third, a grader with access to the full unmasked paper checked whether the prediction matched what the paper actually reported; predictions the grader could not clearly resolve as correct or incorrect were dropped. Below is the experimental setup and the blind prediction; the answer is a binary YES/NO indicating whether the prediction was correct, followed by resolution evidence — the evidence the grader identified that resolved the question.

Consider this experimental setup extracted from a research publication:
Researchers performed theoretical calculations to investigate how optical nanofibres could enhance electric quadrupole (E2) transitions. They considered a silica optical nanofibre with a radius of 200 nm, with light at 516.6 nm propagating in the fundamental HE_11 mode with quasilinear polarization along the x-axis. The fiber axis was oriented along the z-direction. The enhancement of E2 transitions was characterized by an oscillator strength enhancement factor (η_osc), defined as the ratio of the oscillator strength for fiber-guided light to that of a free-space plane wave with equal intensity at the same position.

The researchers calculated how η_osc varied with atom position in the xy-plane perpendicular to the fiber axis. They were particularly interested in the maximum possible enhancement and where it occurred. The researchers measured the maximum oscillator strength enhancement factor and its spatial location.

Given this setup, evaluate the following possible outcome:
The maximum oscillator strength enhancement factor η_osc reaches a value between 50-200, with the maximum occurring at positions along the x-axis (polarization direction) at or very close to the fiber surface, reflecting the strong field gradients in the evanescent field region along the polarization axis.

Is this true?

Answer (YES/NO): NO